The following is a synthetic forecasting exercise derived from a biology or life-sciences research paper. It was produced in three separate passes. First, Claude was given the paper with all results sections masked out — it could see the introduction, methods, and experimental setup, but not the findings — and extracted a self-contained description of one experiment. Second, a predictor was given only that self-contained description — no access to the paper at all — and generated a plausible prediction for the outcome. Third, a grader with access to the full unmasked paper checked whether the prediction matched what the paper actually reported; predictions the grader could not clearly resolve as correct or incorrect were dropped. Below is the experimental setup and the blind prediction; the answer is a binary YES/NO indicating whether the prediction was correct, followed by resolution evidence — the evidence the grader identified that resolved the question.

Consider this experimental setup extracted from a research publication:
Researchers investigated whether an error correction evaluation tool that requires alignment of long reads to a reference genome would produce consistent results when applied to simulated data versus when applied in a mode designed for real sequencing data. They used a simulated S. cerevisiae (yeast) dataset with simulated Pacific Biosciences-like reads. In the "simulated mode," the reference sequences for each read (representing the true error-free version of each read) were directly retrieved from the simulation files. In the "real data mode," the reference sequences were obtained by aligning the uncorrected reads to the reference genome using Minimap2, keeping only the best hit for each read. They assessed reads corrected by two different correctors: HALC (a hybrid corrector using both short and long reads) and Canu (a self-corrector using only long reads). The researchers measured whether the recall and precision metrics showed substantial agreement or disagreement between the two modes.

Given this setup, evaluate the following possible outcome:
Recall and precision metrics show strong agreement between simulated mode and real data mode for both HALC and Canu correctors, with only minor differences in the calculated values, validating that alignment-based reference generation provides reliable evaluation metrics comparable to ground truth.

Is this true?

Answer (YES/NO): YES